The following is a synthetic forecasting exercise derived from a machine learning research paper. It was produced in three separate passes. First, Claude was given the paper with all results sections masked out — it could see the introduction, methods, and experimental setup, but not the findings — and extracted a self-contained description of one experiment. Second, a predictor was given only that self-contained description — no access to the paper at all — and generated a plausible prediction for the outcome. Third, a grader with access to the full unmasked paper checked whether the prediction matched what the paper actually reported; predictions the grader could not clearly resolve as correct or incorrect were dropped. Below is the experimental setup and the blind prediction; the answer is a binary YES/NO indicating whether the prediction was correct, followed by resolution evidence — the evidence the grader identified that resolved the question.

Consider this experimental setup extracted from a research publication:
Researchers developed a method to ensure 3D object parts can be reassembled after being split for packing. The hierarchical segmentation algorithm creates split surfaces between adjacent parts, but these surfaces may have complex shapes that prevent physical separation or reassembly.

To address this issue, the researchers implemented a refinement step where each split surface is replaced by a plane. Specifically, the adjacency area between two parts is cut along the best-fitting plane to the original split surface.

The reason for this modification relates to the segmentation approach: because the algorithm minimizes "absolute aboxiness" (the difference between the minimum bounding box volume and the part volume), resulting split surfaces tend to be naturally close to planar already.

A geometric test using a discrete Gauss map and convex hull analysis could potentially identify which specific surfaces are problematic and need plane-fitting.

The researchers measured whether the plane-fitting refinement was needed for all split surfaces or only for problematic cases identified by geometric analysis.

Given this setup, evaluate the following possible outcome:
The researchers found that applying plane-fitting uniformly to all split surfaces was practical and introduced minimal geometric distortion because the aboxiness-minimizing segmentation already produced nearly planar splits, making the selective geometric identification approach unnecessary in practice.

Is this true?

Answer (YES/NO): YES